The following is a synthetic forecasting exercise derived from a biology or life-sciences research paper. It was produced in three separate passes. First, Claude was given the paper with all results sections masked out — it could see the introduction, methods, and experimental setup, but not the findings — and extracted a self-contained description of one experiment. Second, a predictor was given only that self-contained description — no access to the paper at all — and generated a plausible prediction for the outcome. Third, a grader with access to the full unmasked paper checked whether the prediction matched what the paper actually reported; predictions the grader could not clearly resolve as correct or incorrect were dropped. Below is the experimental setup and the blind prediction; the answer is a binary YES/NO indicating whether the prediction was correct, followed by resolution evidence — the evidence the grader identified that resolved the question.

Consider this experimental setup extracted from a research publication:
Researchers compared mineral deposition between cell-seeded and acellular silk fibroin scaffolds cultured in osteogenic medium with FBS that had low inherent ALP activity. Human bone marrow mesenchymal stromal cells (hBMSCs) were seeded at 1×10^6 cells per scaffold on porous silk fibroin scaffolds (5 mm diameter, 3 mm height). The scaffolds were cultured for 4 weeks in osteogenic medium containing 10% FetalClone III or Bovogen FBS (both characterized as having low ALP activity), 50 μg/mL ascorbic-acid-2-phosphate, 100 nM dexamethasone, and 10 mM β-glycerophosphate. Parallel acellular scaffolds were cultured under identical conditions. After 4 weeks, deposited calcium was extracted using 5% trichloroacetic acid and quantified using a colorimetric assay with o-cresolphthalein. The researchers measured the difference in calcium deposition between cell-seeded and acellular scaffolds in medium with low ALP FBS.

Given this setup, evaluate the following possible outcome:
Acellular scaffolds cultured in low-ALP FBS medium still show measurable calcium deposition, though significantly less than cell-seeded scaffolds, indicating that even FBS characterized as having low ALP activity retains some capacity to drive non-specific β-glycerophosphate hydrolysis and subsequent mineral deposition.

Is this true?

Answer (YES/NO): NO